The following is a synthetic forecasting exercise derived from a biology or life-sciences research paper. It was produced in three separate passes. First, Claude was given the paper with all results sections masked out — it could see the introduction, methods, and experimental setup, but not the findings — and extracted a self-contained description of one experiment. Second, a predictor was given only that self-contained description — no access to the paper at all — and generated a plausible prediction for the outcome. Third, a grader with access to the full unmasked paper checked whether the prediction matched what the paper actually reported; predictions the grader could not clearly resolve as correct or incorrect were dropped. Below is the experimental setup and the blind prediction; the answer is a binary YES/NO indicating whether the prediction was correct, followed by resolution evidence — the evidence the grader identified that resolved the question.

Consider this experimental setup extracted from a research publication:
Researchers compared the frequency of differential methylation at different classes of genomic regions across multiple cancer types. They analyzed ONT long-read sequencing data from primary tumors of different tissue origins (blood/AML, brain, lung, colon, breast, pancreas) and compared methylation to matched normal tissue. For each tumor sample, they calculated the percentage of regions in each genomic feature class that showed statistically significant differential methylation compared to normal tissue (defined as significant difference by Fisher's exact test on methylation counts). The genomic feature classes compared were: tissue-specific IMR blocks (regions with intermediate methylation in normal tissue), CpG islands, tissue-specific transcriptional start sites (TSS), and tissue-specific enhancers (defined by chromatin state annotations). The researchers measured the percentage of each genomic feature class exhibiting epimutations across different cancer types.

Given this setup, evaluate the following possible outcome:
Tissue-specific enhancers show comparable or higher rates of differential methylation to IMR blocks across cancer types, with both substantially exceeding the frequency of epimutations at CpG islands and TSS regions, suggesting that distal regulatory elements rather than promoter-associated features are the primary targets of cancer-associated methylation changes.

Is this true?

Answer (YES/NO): NO